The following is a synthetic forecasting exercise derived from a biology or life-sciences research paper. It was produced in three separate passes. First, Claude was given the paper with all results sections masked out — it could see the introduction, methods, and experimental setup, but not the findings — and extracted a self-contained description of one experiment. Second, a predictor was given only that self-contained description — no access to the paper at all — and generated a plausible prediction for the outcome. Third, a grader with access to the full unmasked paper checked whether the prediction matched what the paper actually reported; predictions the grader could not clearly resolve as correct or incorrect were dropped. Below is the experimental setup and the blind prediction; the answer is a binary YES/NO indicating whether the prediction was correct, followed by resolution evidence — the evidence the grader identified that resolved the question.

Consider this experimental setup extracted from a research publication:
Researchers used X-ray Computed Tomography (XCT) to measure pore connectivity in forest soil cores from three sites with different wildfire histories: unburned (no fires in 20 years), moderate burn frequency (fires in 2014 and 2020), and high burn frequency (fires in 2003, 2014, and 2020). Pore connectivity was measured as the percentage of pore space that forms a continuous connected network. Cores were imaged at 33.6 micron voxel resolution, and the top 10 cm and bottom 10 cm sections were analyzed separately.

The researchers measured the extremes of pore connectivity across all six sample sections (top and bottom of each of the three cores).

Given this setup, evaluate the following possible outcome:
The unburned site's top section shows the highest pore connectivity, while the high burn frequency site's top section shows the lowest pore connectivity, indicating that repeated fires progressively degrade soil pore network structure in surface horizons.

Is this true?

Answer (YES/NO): NO